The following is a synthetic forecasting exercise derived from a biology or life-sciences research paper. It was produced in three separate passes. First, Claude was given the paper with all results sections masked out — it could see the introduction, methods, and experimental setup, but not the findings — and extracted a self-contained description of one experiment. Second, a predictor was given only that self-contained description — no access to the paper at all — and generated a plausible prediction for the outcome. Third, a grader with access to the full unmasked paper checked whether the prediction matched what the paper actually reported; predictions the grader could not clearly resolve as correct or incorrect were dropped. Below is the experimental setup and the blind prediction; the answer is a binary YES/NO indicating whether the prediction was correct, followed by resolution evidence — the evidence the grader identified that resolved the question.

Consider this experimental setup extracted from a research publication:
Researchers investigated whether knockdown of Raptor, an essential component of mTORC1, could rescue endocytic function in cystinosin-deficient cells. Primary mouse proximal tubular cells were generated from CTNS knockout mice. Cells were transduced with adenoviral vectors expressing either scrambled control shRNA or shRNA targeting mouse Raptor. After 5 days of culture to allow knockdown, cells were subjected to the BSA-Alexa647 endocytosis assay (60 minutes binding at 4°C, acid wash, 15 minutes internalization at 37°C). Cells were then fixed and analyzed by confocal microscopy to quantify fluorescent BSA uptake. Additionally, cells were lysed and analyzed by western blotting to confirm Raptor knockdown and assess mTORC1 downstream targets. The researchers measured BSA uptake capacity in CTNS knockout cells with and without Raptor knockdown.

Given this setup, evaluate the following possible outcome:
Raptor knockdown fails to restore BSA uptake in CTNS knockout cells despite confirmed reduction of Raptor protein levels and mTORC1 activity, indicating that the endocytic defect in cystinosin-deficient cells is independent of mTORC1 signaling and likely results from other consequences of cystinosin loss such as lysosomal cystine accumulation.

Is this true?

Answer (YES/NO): NO